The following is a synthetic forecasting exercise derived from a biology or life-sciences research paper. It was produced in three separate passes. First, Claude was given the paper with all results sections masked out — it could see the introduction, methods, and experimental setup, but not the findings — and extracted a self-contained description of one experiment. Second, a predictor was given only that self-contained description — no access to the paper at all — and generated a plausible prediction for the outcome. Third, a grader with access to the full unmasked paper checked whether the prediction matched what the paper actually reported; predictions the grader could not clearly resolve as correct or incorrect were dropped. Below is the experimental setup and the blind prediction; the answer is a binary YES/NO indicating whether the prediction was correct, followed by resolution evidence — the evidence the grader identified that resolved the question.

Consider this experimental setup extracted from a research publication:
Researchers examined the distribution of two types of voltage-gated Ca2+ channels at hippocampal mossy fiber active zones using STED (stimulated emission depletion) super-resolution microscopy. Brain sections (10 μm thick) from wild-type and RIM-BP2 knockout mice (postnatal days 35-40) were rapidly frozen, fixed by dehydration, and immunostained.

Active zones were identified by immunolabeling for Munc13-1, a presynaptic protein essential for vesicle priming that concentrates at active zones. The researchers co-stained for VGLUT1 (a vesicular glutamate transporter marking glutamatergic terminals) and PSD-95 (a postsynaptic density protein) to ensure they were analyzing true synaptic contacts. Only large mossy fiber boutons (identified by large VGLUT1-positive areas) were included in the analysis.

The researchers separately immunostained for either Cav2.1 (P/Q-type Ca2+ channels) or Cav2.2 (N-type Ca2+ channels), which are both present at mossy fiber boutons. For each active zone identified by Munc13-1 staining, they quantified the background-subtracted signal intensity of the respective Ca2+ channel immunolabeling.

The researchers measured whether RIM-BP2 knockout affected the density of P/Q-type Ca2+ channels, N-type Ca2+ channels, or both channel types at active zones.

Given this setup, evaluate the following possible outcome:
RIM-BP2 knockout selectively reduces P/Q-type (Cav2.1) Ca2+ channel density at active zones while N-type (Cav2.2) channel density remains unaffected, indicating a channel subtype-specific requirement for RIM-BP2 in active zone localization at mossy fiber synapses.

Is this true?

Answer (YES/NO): YES